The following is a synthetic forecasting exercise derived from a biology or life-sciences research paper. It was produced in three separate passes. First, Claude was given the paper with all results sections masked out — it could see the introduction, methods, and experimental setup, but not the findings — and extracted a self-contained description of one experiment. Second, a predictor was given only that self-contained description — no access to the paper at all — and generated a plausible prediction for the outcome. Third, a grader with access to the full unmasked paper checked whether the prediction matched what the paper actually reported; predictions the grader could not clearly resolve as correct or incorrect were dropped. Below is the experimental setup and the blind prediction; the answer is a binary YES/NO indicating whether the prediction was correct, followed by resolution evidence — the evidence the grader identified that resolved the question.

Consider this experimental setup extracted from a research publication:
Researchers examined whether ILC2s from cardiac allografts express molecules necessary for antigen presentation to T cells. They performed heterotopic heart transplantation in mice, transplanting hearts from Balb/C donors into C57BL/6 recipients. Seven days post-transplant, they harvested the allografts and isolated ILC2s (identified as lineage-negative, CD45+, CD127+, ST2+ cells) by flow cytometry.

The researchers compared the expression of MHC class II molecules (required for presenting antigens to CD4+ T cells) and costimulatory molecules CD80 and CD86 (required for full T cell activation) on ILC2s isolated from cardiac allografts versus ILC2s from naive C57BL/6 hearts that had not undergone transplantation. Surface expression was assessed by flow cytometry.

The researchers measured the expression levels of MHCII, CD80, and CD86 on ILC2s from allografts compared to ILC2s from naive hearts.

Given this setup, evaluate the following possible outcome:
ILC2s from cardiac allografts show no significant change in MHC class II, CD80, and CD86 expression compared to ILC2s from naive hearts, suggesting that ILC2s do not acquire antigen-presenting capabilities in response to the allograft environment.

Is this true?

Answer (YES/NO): NO